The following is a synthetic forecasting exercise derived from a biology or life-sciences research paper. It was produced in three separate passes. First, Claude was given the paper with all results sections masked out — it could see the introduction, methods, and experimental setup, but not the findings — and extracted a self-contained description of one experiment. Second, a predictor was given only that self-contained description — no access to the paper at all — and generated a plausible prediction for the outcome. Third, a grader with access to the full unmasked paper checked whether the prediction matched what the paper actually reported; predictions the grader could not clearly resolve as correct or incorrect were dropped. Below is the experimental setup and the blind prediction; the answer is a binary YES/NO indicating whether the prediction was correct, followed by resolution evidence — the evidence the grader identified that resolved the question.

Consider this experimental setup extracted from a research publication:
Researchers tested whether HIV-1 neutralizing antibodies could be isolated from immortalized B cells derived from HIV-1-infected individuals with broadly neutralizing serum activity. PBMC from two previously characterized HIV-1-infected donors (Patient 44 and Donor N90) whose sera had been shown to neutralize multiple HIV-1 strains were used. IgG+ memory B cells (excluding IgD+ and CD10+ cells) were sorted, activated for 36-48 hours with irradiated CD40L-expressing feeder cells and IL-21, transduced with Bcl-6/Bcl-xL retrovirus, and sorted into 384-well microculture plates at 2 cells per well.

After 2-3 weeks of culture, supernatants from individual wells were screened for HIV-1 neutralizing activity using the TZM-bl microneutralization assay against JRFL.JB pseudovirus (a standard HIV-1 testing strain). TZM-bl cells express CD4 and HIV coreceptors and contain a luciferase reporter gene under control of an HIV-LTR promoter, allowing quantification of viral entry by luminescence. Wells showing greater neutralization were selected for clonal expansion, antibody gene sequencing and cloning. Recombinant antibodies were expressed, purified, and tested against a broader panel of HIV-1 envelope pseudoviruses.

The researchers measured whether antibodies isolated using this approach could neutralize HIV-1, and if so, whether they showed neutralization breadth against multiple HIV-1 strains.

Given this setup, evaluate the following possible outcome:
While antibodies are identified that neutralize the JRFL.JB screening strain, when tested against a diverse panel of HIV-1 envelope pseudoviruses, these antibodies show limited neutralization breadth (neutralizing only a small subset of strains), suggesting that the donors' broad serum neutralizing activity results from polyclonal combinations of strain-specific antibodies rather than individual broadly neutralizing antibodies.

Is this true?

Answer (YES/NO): NO